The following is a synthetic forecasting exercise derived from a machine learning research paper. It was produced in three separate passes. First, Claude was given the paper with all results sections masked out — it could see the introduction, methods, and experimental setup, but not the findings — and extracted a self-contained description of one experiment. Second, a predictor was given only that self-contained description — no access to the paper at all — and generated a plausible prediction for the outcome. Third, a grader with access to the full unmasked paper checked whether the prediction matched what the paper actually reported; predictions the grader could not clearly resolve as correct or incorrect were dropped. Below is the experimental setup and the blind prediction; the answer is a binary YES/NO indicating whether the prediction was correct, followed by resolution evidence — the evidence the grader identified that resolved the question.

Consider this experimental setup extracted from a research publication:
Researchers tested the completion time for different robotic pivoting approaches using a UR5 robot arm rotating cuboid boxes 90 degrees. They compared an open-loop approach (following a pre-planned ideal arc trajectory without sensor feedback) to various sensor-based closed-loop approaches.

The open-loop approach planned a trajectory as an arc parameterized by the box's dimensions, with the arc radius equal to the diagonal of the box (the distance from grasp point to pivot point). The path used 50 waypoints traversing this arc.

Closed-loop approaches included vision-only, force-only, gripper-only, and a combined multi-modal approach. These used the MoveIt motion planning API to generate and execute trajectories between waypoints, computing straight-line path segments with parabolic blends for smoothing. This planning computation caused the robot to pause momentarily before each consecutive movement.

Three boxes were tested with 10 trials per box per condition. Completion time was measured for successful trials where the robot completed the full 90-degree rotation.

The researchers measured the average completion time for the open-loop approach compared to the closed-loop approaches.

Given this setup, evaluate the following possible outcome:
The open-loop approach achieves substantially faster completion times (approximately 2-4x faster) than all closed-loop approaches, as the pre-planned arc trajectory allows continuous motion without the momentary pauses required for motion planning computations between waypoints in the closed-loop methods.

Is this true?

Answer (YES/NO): YES